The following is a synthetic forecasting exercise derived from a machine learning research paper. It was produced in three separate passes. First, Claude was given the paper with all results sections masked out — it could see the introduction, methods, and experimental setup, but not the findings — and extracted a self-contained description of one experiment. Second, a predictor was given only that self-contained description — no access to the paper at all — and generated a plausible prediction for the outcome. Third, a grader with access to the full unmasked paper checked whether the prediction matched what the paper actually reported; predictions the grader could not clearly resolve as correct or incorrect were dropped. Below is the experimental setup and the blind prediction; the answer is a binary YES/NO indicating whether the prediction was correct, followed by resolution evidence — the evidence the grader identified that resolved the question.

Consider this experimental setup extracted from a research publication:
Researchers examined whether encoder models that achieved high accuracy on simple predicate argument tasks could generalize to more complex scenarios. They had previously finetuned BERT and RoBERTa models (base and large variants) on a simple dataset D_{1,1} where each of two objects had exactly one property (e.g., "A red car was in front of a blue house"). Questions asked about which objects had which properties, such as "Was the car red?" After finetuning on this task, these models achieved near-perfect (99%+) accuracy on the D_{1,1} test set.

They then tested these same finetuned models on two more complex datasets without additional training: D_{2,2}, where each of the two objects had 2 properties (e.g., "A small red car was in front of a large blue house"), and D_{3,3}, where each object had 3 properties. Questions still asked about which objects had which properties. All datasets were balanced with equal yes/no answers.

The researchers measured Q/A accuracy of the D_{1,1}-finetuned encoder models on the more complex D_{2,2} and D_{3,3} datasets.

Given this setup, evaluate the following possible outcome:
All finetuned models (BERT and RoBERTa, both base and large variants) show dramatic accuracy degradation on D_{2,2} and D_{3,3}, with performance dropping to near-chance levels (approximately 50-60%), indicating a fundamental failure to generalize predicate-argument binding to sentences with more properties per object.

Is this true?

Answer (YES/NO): YES